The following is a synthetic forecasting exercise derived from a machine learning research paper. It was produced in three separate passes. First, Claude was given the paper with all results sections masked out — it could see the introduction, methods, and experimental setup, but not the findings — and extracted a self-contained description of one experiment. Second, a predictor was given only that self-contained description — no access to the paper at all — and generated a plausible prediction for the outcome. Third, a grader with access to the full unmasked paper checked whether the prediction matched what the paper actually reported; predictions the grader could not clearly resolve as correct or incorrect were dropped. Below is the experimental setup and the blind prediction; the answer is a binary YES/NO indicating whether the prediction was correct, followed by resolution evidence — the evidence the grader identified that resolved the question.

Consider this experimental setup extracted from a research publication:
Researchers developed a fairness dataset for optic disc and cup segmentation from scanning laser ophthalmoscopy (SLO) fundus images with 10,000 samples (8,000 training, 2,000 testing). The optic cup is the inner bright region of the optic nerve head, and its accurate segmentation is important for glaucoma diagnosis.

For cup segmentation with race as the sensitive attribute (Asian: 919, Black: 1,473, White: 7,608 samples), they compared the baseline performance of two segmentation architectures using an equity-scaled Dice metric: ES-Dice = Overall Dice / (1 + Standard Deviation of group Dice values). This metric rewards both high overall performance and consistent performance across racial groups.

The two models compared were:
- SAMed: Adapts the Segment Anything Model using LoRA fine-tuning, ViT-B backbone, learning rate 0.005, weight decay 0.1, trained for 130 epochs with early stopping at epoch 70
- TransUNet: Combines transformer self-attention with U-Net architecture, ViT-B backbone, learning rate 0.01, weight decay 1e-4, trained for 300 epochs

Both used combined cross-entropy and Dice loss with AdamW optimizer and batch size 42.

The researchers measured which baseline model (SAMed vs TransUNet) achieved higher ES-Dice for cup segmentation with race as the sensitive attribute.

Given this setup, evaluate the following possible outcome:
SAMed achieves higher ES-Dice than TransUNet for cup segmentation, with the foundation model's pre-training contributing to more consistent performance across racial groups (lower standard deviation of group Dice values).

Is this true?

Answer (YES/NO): YES